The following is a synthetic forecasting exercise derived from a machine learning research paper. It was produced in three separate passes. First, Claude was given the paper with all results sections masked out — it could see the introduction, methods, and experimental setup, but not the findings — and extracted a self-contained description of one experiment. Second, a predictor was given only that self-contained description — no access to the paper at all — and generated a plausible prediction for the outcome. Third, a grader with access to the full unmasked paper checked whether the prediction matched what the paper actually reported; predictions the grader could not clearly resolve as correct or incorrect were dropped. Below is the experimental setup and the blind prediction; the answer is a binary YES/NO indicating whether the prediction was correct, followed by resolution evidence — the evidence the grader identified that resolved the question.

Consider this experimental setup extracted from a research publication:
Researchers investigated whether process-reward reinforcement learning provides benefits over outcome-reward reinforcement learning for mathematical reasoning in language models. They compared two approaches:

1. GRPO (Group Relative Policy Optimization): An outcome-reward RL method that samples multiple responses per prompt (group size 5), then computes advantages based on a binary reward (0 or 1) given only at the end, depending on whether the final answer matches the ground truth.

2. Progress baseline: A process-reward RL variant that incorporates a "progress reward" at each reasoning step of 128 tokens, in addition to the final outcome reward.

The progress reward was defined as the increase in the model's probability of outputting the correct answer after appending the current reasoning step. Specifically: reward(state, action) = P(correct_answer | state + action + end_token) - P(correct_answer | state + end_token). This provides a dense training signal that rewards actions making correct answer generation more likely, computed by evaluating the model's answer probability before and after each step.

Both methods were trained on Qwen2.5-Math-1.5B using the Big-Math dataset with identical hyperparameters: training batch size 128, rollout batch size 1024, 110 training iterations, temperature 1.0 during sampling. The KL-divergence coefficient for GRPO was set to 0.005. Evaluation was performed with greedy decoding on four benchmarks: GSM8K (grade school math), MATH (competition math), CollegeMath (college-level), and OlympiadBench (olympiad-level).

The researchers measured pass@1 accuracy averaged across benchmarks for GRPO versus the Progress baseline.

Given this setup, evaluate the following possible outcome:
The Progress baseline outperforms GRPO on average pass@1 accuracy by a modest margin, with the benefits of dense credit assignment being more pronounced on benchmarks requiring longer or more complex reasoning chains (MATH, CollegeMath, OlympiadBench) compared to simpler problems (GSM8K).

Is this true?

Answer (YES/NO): NO